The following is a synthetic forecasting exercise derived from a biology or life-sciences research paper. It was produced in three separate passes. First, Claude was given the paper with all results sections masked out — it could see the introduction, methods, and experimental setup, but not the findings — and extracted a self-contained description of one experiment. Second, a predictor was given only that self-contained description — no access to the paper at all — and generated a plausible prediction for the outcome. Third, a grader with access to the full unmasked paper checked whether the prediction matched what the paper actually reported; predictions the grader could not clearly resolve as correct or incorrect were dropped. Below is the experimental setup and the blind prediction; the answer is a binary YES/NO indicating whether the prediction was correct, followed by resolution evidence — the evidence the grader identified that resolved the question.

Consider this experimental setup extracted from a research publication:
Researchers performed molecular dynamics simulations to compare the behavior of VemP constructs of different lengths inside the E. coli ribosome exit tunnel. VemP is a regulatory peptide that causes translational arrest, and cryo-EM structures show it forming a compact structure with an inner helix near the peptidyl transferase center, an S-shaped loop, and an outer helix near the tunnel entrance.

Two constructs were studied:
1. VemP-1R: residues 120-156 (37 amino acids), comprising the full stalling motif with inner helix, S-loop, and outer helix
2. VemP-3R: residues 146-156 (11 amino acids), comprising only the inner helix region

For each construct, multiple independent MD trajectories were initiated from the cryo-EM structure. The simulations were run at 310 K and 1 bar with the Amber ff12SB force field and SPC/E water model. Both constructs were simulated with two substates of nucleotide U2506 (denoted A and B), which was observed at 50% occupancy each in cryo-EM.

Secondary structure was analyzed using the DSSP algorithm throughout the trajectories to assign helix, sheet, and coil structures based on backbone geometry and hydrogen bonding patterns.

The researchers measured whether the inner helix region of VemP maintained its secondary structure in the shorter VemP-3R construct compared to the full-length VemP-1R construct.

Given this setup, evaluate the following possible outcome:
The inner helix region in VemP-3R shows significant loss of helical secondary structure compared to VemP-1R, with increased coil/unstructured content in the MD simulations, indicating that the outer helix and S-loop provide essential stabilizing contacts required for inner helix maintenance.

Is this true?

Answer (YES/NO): NO